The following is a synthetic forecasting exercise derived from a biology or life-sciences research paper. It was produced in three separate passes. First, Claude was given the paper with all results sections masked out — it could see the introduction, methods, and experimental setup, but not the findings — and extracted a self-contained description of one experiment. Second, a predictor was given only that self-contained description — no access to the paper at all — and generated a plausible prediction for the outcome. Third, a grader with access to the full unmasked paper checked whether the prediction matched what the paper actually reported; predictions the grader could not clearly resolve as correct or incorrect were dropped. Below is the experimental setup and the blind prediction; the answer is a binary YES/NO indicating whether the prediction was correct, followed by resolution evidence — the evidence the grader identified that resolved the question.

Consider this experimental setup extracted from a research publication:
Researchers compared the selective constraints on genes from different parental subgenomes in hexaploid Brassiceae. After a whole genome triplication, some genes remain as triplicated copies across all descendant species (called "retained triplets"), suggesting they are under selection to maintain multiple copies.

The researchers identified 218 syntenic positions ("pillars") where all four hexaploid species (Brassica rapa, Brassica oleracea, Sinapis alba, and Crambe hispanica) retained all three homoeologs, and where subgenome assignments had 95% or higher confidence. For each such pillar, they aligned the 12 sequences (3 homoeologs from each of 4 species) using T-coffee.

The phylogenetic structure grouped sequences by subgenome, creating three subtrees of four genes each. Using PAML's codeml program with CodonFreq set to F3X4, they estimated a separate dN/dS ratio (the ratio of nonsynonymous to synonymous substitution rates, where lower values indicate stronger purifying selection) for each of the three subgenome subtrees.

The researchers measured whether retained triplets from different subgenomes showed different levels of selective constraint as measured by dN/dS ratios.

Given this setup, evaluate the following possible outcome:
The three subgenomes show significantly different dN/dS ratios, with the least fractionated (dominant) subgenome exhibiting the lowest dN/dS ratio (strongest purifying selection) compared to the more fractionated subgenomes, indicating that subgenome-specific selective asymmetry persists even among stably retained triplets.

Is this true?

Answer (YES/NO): NO